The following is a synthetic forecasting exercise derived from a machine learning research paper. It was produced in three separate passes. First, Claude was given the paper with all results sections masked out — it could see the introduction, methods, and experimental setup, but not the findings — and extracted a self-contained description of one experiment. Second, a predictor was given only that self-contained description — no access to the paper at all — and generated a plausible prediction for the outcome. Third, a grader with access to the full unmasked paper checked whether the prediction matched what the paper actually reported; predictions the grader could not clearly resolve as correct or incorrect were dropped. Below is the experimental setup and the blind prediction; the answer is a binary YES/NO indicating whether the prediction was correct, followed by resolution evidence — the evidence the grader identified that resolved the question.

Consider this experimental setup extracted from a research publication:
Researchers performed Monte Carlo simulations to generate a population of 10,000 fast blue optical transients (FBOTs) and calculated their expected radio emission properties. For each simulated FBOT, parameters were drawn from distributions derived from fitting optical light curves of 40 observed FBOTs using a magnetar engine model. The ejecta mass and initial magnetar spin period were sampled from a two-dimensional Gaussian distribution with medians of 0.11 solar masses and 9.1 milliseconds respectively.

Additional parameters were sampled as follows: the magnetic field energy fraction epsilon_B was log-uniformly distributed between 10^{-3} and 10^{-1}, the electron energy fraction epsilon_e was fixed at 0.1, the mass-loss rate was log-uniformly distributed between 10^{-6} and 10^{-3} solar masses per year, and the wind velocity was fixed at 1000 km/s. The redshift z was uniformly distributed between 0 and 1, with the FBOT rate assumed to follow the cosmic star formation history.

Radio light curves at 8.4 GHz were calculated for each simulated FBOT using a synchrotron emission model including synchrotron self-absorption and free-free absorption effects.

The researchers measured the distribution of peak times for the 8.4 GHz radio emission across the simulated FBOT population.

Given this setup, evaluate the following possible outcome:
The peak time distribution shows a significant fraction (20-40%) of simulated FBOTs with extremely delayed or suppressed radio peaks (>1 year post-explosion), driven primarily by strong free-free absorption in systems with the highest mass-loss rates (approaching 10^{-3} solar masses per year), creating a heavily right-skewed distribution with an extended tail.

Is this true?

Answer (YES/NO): NO